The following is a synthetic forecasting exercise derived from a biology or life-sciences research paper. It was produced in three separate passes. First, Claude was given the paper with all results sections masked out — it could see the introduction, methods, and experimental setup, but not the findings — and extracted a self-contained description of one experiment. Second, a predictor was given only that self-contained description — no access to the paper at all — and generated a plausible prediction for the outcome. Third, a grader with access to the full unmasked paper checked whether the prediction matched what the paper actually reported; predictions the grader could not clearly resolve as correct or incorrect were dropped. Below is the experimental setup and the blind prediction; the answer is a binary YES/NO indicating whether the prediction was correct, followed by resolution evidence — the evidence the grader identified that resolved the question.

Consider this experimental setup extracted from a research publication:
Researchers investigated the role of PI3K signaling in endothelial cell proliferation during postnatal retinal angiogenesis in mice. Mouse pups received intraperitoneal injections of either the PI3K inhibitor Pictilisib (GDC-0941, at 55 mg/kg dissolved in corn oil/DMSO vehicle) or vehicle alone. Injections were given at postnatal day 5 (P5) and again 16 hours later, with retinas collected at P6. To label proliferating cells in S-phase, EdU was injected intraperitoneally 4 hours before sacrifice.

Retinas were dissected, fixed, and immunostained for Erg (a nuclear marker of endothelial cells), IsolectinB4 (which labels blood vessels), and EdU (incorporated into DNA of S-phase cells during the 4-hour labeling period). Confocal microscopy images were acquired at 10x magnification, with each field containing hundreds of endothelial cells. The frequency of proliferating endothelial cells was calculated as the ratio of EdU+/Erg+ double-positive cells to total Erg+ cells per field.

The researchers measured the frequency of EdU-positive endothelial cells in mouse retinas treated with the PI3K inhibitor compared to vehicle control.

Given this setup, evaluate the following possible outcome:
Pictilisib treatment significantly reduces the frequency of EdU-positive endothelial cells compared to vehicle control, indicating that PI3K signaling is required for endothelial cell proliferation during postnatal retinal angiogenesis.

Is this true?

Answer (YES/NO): YES